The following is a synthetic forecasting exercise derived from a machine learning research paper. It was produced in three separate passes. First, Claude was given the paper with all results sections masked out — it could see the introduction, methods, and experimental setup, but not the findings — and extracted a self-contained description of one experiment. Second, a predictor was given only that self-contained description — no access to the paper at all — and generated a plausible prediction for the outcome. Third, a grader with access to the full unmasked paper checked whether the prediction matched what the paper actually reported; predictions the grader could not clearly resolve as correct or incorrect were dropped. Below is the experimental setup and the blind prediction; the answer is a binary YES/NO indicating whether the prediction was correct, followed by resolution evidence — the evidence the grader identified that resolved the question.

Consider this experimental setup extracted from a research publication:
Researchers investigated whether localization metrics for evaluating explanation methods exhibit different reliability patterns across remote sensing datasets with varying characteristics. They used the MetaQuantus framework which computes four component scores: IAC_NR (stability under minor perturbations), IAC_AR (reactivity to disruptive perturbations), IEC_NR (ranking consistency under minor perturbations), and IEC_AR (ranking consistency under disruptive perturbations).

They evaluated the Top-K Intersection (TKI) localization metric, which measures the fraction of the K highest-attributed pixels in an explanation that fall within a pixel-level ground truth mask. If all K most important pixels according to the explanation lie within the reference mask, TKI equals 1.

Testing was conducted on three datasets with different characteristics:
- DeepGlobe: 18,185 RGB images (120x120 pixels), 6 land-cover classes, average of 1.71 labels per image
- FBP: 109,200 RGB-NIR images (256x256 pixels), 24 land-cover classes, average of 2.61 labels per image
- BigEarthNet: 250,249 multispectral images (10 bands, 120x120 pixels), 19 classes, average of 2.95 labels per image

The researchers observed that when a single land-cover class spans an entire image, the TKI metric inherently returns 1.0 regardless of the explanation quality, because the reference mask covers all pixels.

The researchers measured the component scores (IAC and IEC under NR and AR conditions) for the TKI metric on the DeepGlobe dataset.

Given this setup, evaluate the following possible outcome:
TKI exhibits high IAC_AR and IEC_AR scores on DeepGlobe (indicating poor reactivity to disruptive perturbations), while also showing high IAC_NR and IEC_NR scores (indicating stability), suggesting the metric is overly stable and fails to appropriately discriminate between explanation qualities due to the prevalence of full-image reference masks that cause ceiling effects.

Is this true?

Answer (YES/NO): NO